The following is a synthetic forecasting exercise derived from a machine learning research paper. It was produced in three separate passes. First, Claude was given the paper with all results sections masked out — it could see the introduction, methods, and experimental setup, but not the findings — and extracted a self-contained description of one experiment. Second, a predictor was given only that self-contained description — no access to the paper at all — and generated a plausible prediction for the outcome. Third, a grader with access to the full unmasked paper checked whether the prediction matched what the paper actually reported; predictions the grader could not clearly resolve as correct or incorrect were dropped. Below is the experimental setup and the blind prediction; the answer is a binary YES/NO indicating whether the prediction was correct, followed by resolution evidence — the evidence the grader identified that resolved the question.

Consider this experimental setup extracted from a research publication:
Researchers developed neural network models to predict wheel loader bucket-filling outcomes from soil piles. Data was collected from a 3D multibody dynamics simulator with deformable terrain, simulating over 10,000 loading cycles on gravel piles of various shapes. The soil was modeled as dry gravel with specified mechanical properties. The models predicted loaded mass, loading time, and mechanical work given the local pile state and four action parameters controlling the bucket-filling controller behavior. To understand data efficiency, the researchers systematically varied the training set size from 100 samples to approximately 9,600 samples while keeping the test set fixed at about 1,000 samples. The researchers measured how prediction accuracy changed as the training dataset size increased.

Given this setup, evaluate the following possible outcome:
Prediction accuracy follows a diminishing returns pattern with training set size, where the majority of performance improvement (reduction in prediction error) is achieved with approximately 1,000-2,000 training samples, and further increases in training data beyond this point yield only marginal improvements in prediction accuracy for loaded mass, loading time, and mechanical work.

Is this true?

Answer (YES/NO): NO